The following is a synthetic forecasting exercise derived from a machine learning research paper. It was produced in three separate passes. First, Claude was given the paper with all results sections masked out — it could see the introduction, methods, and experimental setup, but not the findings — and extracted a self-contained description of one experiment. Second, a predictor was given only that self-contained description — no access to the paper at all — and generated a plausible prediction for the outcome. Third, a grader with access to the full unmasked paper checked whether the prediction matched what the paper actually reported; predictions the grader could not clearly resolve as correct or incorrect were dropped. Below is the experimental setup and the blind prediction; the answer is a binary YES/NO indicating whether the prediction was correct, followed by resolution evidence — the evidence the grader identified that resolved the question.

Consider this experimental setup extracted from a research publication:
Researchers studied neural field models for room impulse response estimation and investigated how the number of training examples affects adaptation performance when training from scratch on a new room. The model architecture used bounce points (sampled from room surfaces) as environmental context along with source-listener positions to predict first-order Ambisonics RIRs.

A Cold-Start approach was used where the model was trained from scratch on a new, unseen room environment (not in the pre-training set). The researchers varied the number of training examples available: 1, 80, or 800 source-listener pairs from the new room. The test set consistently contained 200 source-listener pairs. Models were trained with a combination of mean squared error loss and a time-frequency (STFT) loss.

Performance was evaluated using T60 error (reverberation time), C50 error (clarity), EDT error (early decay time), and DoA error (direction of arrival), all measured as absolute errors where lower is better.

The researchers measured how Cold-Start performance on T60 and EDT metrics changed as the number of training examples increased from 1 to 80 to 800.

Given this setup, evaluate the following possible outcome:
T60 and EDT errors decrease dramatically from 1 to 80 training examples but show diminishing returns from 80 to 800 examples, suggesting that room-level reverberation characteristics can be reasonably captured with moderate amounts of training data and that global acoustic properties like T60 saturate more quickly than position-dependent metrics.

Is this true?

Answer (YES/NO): NO